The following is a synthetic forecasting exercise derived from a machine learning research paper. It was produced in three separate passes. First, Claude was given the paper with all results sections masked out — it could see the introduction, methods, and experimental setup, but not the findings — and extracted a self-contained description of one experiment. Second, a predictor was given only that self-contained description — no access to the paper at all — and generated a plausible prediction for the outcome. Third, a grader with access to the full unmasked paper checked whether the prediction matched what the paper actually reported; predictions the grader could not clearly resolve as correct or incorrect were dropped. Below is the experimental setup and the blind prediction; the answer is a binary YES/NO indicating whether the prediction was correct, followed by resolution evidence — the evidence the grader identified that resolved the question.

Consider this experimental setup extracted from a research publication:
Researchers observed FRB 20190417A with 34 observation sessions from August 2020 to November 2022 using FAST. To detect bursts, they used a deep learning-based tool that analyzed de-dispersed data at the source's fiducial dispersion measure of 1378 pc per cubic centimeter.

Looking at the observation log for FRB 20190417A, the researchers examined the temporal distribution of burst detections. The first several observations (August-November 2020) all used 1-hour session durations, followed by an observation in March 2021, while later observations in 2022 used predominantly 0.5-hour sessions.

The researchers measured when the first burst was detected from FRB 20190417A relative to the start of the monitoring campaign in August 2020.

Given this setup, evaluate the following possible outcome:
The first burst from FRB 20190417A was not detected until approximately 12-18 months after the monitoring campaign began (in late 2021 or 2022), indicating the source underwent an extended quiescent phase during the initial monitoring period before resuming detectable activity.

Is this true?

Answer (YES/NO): YES